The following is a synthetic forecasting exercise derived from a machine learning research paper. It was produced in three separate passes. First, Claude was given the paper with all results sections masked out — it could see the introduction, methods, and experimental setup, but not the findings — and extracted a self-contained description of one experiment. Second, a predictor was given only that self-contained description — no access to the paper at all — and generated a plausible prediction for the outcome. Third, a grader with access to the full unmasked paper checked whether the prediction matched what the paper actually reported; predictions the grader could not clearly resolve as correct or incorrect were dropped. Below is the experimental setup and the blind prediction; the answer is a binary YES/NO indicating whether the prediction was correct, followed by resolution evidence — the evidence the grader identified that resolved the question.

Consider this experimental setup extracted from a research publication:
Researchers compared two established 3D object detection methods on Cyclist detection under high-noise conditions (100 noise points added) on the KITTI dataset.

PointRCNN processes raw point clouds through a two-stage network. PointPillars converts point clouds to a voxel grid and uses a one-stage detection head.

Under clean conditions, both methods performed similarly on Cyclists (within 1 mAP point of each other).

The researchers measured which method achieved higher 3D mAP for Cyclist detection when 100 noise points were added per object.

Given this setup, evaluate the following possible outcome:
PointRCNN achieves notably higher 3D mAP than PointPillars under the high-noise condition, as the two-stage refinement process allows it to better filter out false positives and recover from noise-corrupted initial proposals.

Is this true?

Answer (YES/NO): NO